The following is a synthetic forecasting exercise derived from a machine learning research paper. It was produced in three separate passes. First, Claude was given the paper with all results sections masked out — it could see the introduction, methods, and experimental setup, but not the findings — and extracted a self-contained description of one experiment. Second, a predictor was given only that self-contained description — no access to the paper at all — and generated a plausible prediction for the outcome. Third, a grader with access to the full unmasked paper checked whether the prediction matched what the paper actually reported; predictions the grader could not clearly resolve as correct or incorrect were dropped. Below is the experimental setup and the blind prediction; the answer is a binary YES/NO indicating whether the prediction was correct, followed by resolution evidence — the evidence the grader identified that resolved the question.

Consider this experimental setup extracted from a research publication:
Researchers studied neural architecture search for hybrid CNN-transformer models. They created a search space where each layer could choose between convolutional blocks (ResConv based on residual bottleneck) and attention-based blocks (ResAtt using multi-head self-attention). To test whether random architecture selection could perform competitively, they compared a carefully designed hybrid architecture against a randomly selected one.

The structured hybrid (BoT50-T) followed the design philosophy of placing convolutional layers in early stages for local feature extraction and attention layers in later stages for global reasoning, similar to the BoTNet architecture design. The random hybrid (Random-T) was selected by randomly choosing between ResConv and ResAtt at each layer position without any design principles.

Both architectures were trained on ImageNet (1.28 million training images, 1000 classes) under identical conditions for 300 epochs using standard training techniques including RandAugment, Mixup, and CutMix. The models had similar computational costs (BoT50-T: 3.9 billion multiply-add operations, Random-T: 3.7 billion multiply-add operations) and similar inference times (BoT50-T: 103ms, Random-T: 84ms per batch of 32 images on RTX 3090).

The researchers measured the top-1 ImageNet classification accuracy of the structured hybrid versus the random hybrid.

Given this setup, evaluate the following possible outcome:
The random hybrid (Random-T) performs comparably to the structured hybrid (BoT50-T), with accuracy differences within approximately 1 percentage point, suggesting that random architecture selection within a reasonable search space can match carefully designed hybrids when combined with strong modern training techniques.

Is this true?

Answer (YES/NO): NO